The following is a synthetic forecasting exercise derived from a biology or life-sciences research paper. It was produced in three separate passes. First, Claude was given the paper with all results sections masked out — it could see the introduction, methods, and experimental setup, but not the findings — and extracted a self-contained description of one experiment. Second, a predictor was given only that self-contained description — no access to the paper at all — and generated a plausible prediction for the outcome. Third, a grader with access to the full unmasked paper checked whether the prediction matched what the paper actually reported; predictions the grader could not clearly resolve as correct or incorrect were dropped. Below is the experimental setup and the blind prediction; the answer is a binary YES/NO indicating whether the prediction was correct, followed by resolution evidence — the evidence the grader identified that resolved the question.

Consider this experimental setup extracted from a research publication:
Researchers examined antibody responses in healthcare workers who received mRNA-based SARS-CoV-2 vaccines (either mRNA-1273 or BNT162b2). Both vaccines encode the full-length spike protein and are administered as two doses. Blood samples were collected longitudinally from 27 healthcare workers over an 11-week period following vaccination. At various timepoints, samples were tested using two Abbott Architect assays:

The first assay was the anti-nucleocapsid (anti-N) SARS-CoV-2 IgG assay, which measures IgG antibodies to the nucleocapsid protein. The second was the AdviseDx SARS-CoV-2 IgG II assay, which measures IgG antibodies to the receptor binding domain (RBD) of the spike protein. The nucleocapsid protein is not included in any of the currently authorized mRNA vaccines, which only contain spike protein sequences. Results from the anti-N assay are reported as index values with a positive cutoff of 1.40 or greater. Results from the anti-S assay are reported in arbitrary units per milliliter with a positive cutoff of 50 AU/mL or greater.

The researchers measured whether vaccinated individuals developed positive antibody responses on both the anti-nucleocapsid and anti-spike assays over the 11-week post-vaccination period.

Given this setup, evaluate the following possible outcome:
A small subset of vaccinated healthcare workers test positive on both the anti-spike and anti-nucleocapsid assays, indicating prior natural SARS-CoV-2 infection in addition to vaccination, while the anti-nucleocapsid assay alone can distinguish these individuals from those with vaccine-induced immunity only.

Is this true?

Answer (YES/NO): NO